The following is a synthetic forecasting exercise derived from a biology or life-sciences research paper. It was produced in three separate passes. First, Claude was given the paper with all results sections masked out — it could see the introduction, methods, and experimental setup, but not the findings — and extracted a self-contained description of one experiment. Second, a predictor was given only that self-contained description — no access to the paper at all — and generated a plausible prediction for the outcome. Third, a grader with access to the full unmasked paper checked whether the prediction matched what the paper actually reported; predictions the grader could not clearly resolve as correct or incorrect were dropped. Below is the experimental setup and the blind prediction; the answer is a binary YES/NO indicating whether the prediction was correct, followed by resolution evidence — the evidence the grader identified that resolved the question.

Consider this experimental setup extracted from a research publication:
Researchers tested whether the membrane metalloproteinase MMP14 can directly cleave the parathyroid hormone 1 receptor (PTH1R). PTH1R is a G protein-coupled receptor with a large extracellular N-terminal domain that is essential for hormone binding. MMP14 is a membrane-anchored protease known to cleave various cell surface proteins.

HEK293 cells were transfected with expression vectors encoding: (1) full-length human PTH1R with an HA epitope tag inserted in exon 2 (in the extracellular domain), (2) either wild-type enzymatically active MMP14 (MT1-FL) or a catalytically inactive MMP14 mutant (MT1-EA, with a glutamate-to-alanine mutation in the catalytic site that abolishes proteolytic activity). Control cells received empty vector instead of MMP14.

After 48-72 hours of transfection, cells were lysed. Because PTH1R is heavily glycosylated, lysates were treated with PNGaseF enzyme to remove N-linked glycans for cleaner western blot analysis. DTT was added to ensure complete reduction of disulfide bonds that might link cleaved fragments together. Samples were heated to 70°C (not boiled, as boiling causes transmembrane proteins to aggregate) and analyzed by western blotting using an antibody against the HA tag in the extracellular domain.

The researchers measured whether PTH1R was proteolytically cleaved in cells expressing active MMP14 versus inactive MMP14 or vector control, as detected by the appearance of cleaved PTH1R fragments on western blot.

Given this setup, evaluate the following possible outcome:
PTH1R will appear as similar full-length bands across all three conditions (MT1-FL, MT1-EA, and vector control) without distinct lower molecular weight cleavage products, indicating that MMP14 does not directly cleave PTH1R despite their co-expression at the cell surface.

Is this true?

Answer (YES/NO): NO